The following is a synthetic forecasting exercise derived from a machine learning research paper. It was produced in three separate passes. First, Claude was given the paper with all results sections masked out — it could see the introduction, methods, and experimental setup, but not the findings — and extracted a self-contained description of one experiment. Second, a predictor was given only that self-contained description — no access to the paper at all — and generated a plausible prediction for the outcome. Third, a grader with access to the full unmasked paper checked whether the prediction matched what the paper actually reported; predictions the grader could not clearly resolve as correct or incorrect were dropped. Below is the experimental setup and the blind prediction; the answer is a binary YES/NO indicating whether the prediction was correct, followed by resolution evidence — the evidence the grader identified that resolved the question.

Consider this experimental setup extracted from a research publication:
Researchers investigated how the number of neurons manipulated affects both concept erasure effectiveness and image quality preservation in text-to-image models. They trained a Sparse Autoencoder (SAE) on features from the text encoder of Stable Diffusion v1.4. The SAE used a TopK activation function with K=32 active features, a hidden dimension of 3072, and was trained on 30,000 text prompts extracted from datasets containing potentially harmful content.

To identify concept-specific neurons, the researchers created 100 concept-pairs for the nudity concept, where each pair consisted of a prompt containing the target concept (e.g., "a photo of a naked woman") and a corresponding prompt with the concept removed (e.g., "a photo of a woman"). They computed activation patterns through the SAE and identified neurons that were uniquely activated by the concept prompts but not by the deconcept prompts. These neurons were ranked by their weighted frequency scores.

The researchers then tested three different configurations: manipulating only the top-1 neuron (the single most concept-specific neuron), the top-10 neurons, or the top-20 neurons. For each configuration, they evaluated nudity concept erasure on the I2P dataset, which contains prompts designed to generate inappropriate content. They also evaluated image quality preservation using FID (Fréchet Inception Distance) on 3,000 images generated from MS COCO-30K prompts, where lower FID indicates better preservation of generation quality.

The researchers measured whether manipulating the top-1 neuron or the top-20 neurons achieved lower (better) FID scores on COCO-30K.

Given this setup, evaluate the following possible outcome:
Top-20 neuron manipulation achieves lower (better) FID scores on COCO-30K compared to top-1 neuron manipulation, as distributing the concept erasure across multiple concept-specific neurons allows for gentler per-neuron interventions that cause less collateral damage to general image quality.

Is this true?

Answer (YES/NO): NO